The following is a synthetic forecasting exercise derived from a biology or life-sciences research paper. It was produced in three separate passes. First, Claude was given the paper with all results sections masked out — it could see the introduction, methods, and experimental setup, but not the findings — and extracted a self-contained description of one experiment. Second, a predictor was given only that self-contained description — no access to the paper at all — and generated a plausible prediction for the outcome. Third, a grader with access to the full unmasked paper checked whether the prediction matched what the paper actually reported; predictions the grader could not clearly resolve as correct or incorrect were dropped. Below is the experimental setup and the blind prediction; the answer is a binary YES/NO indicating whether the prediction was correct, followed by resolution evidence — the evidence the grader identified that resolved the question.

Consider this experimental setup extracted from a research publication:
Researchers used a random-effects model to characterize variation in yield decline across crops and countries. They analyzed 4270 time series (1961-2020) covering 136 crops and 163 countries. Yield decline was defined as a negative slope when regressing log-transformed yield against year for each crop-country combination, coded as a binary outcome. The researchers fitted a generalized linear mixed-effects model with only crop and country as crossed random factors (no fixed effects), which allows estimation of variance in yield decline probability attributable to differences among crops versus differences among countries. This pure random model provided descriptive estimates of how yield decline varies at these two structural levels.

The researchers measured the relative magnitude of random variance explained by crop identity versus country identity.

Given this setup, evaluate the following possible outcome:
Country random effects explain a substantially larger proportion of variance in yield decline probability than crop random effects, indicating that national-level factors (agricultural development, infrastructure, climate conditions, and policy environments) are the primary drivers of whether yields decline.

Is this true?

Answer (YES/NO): YES